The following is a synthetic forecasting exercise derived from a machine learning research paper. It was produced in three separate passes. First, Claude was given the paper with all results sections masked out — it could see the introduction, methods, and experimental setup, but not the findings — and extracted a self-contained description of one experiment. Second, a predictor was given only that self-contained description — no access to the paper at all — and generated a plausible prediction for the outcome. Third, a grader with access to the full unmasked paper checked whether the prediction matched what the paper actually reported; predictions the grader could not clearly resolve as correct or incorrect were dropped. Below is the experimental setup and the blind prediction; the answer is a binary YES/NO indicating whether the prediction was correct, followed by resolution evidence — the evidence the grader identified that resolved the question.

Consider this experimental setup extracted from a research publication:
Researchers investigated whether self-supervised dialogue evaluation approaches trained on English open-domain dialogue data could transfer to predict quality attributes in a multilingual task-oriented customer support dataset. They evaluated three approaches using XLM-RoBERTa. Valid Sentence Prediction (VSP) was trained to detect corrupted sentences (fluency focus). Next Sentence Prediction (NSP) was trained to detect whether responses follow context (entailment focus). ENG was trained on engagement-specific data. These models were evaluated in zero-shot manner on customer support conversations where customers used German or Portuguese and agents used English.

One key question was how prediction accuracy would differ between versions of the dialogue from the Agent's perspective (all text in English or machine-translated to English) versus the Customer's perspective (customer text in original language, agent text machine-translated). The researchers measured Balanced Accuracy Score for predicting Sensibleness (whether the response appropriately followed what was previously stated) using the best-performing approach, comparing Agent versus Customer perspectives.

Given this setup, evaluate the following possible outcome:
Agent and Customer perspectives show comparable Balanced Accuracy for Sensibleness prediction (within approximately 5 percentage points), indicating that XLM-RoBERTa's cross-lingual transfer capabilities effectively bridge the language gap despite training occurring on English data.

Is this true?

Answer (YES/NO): YES